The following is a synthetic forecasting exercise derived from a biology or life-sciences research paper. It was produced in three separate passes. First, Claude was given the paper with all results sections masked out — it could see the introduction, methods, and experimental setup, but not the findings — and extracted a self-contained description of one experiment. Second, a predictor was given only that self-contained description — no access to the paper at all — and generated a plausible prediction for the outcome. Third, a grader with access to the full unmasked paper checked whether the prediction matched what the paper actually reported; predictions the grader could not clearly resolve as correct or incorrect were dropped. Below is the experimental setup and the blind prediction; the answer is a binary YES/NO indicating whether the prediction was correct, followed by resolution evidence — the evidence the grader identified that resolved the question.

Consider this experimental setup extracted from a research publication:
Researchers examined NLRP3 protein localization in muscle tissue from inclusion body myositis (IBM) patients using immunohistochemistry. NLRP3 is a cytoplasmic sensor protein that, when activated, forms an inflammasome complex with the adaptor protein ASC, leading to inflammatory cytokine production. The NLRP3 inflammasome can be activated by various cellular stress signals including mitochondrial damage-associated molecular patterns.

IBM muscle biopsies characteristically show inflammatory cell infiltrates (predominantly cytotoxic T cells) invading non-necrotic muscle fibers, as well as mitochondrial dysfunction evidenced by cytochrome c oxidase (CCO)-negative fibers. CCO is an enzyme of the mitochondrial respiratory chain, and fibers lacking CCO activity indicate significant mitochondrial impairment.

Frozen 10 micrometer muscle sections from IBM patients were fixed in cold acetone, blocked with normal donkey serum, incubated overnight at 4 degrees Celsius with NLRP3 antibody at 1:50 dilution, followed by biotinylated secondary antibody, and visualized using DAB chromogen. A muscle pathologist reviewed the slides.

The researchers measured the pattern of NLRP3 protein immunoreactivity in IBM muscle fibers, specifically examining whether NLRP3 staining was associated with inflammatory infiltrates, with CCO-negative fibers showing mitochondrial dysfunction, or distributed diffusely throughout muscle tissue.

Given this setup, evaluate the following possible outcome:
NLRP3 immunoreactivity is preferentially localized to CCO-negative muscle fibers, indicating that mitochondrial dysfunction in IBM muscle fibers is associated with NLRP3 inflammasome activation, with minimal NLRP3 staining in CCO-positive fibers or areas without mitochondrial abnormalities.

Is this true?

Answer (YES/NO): NO